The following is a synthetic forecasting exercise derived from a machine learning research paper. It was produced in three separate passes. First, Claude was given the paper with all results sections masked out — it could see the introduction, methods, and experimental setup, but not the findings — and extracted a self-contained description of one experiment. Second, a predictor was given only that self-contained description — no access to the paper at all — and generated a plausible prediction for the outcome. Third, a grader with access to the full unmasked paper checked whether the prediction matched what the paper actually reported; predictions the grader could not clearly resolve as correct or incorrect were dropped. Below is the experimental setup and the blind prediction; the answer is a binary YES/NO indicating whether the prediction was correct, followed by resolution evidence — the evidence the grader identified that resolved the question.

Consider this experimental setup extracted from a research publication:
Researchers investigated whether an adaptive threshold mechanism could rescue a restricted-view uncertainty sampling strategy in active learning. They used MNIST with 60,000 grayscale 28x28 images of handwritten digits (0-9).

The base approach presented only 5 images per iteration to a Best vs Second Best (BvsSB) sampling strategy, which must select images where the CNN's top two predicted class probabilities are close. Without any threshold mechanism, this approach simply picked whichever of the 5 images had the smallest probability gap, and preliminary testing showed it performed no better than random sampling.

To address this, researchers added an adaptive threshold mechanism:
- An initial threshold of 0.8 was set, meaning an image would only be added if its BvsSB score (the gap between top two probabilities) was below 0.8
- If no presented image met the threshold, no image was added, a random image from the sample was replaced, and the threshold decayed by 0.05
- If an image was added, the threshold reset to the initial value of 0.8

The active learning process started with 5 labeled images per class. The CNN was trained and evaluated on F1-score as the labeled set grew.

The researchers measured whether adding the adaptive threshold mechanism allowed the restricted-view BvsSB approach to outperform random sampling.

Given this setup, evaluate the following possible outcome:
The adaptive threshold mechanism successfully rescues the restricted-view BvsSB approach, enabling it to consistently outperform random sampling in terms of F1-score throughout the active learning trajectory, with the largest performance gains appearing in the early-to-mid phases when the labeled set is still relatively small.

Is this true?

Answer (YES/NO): YES